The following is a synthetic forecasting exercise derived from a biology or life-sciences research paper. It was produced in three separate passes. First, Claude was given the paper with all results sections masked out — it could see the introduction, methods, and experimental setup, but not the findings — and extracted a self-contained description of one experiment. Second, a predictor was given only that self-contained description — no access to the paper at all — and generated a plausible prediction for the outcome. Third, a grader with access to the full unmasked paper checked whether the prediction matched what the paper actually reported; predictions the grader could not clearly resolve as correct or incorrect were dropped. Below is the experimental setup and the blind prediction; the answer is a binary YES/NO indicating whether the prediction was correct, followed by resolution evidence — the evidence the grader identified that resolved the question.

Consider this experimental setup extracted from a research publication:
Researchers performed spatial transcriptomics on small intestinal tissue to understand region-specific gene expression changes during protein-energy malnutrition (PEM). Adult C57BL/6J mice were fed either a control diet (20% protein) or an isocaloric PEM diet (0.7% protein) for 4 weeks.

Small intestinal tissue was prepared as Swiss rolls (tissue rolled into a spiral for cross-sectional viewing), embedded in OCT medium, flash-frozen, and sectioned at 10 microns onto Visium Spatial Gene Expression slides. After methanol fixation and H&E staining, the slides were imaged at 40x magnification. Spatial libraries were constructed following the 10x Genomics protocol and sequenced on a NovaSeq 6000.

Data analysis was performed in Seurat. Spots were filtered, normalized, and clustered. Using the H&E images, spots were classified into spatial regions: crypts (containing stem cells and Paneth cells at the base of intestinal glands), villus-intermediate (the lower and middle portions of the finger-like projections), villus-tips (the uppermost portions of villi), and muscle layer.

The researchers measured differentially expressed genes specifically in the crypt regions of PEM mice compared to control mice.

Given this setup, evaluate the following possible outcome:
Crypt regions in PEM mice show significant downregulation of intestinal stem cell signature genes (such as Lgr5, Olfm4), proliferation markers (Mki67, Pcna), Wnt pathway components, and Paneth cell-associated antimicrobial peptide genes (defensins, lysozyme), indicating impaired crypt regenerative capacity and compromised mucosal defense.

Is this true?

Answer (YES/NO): NO